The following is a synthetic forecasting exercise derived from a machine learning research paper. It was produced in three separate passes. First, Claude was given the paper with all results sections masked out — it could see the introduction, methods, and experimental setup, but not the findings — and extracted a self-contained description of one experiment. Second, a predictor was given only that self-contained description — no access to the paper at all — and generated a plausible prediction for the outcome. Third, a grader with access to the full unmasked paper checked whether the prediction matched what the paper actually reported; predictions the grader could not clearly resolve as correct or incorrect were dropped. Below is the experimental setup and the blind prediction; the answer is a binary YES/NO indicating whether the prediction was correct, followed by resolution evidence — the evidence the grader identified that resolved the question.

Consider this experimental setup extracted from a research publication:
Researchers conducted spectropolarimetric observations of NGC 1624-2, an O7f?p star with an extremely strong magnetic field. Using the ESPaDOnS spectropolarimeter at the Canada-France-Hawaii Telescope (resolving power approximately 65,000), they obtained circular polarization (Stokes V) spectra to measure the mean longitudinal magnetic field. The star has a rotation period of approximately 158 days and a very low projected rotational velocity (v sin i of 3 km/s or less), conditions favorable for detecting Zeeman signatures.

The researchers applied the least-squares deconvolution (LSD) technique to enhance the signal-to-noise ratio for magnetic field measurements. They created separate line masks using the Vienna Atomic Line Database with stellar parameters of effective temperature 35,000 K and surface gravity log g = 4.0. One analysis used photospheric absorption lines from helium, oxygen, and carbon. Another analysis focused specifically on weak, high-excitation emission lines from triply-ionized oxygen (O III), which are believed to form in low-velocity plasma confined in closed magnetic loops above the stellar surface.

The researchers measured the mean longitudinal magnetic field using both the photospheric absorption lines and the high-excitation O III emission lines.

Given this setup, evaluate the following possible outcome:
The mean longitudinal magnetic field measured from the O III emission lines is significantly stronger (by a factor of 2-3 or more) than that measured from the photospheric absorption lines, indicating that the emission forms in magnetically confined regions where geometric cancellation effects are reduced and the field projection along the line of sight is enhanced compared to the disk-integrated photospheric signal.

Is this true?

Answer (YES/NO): NO